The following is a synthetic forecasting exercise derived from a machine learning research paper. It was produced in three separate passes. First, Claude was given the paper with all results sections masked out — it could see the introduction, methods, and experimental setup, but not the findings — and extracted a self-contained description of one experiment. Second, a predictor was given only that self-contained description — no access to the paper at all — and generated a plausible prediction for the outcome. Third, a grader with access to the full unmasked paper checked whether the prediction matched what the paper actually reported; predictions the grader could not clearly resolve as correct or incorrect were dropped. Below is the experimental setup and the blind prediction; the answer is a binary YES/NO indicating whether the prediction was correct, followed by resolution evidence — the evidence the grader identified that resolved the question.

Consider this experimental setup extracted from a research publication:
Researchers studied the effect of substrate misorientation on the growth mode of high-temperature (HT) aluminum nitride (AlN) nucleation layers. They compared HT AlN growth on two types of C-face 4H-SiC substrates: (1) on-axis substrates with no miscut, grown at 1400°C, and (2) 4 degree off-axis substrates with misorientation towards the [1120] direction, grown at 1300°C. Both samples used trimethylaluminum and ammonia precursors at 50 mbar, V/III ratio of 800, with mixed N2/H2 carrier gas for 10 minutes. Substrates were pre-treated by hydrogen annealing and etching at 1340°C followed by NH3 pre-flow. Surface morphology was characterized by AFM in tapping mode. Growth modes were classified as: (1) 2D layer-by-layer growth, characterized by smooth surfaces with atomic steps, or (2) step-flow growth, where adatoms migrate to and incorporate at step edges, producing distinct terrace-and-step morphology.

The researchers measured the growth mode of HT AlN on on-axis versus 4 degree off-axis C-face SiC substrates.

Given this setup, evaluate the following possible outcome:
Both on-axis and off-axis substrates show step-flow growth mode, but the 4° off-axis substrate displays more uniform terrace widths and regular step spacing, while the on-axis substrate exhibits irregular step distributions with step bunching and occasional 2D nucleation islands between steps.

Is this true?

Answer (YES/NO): NO